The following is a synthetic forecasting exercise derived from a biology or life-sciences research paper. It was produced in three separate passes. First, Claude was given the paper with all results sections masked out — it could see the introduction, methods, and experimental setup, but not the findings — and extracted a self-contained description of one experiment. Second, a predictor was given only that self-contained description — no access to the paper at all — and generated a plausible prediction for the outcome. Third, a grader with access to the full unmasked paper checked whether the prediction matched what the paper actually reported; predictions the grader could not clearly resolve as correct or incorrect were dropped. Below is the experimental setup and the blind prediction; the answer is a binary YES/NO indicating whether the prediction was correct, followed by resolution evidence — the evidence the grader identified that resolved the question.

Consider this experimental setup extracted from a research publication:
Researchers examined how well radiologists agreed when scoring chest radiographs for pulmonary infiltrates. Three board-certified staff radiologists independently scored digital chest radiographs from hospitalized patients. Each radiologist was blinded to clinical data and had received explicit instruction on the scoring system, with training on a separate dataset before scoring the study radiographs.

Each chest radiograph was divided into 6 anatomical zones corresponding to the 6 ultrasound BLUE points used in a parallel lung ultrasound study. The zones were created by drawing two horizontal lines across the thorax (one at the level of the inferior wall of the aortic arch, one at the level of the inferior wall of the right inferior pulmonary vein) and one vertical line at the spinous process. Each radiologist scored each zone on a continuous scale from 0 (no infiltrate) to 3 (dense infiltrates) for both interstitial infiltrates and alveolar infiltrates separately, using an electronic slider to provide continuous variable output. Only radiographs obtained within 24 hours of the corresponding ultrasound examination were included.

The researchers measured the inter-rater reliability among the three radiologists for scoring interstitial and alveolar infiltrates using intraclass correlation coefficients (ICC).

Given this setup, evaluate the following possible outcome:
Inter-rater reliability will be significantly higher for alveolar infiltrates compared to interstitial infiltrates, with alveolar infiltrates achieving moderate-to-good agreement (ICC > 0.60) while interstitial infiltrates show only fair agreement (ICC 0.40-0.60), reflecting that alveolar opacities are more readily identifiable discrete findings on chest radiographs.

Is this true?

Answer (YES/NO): NO